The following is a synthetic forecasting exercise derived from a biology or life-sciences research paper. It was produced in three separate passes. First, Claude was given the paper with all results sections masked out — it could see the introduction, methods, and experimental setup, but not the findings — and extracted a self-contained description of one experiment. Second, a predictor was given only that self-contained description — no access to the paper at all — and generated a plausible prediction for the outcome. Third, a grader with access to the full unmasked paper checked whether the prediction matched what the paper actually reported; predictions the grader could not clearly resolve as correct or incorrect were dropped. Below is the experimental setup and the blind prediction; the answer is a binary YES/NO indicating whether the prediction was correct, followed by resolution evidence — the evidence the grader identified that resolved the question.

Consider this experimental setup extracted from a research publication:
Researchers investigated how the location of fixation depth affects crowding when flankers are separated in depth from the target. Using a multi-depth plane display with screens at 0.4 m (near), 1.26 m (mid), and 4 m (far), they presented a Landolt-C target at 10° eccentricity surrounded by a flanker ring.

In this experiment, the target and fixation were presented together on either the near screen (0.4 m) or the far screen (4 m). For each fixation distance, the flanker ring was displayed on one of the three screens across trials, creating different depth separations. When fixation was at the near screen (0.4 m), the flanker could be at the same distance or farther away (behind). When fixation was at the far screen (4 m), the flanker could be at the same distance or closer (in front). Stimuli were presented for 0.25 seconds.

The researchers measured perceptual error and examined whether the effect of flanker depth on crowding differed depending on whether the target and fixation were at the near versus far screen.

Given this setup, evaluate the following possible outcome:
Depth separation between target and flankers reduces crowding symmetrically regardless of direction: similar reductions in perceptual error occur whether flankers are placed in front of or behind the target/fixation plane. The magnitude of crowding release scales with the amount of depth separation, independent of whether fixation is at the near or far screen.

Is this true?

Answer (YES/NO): NO